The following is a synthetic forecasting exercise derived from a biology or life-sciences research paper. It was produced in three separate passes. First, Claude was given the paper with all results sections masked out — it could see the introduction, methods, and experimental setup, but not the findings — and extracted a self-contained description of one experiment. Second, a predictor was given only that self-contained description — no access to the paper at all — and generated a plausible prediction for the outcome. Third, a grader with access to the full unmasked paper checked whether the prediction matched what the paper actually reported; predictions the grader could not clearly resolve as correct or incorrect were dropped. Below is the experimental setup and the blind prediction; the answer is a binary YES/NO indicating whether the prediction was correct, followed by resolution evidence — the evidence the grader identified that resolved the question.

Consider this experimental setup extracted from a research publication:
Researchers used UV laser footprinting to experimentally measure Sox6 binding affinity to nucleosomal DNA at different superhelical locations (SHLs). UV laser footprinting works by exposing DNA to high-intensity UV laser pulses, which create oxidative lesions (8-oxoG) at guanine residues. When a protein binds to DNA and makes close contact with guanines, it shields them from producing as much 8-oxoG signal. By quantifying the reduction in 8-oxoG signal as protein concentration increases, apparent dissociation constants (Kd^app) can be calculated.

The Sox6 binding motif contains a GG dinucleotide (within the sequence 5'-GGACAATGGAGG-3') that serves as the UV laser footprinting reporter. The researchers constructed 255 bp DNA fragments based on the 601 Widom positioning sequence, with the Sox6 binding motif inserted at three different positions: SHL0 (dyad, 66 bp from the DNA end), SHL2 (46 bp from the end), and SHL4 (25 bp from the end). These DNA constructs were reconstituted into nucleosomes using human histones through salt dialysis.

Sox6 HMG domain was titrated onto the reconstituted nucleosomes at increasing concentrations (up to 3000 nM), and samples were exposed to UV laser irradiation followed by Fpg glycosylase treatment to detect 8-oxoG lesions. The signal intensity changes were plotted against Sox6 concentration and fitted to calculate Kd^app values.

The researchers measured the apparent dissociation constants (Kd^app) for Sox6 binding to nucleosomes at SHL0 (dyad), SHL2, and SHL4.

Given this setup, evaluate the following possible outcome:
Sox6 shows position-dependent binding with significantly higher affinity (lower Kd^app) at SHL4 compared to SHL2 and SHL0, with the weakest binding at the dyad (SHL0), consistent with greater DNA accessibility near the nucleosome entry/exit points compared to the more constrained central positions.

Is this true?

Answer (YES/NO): NO